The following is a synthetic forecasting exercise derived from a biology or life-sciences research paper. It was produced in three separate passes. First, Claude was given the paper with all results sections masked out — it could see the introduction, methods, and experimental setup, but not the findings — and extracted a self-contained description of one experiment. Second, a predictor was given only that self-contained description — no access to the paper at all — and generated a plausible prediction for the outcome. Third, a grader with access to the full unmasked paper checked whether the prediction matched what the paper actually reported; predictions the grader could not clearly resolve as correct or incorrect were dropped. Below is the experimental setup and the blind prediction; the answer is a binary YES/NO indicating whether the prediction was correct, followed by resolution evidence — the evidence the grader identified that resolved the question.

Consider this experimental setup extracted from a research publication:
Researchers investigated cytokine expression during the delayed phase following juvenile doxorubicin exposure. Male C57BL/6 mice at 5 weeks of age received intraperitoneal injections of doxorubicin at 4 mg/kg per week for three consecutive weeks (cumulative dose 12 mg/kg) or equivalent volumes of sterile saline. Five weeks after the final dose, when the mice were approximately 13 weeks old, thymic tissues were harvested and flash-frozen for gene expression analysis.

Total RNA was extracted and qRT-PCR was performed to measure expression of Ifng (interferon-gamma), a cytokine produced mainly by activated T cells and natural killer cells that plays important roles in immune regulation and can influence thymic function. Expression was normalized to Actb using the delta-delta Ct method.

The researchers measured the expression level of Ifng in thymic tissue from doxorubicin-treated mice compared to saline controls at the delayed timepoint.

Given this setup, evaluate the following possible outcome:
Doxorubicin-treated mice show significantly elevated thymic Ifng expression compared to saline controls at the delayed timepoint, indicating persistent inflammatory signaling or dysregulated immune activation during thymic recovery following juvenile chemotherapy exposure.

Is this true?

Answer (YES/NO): NO